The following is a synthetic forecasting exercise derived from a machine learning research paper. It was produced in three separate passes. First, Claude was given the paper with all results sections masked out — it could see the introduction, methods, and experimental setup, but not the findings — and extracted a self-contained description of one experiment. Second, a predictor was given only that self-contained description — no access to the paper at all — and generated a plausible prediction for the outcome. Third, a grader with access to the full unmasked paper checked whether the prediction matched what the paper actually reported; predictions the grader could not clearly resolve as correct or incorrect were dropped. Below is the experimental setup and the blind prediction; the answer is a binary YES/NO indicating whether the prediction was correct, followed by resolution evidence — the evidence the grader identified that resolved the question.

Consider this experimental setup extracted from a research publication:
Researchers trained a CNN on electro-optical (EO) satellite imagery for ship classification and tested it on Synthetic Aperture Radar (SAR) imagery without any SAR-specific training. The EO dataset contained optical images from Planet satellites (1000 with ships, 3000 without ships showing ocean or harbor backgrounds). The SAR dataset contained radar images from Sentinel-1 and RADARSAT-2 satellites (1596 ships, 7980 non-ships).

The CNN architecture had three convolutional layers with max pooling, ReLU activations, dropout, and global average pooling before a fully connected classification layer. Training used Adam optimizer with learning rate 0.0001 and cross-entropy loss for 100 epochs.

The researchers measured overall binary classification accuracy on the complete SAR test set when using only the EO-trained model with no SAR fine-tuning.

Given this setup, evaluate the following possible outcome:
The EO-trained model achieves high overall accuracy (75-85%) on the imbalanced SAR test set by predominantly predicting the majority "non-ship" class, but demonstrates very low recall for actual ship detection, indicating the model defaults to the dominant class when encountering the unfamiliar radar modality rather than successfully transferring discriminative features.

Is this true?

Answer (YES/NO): NO